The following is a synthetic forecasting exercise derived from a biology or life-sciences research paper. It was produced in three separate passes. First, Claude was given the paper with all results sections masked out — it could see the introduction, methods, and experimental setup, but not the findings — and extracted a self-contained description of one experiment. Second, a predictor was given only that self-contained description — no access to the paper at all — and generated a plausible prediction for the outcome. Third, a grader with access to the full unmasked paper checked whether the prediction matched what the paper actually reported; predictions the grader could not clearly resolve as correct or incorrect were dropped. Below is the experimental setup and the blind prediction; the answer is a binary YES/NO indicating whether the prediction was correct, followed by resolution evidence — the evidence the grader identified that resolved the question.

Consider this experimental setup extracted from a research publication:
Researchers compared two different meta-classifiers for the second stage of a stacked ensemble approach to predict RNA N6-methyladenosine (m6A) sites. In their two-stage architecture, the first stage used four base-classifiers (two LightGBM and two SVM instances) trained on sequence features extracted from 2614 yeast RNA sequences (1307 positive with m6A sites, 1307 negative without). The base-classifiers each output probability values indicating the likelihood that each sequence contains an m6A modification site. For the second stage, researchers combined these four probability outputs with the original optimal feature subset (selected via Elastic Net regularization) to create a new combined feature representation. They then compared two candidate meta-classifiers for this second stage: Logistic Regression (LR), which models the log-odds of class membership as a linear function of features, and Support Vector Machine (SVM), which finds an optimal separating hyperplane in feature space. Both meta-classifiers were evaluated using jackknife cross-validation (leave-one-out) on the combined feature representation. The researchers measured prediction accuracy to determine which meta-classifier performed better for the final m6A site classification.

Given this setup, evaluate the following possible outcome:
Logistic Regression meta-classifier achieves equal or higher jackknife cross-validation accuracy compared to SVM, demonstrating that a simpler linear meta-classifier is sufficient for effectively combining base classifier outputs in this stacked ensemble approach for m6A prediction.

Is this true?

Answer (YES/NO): NO